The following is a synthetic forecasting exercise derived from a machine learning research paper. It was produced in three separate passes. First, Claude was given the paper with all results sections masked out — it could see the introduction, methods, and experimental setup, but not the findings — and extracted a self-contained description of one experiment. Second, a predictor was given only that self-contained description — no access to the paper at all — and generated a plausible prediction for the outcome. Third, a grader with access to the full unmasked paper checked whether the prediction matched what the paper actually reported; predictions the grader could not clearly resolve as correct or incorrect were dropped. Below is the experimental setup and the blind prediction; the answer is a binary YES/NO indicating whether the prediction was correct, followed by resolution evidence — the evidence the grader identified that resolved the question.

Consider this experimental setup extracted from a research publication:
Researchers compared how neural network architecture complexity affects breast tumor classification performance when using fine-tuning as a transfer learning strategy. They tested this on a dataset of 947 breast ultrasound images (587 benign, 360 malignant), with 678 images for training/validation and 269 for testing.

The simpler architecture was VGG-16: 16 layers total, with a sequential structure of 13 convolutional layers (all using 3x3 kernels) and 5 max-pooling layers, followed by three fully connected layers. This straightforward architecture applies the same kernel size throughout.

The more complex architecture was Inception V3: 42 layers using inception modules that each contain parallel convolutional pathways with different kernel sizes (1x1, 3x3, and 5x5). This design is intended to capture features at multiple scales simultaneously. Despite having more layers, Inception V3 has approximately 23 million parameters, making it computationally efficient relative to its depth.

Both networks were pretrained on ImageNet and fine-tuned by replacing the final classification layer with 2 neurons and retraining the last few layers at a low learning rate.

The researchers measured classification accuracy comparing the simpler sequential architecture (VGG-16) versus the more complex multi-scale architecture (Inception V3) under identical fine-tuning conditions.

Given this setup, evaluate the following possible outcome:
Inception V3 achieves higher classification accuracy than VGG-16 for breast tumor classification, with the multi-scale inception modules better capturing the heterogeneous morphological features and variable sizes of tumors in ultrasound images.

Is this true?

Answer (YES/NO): NO